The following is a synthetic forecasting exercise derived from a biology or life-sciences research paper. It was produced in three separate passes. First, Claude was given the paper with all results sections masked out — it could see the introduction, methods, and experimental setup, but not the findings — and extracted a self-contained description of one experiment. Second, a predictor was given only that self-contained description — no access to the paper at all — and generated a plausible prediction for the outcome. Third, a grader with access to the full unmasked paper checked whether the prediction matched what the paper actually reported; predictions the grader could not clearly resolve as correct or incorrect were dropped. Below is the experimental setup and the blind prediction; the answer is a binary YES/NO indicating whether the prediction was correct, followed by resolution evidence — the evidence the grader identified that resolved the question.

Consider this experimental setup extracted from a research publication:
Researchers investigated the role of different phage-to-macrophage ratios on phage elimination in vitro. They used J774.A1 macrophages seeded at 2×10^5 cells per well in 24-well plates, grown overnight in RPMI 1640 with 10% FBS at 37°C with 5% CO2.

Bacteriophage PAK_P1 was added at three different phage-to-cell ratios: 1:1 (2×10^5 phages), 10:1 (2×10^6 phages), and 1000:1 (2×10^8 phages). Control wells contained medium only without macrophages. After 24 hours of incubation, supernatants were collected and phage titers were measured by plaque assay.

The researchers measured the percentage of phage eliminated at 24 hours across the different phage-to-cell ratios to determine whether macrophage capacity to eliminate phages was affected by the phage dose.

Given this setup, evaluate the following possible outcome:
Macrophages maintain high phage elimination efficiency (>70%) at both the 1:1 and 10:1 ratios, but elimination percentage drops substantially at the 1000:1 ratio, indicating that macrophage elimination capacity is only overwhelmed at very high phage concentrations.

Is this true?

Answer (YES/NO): NO